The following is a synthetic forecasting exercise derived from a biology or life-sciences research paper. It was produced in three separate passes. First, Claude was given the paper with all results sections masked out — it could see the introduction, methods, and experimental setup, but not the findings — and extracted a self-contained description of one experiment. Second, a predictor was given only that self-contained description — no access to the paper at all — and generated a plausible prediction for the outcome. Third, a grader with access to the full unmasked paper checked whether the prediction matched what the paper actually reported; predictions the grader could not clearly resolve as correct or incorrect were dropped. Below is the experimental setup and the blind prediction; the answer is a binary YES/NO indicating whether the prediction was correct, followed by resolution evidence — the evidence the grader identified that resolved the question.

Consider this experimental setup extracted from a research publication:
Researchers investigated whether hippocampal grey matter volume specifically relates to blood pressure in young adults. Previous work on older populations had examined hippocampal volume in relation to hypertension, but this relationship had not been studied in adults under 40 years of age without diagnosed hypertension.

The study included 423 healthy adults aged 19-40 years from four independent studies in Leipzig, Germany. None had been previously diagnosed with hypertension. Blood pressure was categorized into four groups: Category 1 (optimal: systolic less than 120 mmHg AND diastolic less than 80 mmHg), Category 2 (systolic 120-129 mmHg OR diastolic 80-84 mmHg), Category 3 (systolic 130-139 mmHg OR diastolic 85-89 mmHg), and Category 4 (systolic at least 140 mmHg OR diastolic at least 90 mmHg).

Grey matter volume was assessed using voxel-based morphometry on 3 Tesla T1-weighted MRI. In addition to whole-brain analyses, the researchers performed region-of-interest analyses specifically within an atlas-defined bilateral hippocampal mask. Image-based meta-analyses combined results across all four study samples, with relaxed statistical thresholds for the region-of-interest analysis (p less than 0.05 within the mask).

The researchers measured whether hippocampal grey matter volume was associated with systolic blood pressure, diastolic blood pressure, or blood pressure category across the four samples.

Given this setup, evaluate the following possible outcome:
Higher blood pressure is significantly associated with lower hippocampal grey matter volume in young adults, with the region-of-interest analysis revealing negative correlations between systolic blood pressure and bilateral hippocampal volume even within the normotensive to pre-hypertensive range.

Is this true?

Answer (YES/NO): YES